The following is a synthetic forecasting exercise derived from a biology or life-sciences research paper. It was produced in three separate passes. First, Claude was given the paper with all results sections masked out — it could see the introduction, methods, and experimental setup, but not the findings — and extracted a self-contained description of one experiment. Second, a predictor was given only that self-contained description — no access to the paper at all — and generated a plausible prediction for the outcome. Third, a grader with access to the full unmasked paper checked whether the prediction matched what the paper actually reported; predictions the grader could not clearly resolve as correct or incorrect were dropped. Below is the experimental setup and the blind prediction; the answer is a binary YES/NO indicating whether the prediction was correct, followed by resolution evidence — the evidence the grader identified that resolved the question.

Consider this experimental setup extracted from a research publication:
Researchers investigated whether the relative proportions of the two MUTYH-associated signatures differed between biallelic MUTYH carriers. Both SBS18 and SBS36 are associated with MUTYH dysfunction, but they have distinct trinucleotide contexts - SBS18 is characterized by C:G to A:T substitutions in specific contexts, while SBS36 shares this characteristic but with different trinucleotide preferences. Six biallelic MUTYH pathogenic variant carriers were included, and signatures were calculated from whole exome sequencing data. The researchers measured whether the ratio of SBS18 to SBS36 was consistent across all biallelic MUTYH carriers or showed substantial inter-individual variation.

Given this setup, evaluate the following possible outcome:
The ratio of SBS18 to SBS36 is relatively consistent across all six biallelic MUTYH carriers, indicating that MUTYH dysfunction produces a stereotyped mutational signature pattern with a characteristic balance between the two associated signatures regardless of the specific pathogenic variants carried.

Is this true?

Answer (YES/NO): NO